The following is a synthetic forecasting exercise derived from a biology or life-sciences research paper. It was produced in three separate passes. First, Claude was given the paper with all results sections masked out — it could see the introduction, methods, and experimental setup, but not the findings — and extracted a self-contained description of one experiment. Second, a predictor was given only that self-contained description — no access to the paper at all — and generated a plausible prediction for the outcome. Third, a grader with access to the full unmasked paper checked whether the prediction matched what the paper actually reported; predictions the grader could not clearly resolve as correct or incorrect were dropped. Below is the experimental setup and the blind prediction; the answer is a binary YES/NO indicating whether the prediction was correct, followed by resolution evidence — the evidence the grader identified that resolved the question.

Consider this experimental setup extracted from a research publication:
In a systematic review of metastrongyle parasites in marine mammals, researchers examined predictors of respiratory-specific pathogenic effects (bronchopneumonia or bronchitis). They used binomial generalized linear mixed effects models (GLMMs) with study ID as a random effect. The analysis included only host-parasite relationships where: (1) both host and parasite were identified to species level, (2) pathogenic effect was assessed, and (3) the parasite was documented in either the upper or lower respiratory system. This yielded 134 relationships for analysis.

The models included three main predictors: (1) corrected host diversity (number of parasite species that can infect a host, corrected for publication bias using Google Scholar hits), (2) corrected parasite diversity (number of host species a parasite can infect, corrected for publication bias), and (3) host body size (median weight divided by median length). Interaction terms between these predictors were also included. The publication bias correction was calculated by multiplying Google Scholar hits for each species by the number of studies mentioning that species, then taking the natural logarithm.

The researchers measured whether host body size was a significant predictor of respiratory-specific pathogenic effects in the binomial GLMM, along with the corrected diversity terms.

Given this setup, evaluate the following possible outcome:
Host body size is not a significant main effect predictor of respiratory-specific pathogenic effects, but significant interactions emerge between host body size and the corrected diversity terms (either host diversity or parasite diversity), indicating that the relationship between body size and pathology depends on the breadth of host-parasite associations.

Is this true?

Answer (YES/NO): NO